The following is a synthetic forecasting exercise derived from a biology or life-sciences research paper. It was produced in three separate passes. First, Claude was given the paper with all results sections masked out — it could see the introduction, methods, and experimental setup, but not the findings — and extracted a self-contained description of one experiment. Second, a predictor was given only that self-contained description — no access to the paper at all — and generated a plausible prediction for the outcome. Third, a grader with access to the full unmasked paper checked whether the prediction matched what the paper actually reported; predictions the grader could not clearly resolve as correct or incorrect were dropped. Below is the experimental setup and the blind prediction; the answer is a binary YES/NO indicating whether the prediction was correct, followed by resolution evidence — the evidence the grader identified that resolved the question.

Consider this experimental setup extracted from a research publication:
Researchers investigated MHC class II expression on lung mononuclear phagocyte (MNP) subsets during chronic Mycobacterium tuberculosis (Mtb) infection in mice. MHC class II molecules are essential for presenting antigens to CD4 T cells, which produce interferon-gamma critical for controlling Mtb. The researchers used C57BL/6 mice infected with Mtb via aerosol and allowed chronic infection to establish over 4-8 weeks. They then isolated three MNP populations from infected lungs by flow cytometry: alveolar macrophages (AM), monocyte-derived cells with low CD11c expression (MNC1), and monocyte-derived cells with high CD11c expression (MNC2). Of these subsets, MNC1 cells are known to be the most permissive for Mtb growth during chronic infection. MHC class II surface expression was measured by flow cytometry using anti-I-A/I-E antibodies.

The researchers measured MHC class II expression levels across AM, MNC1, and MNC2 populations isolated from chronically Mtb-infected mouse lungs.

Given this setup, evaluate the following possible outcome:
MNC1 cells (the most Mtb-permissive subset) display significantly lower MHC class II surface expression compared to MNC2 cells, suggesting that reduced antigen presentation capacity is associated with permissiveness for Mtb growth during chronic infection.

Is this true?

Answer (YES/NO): YES